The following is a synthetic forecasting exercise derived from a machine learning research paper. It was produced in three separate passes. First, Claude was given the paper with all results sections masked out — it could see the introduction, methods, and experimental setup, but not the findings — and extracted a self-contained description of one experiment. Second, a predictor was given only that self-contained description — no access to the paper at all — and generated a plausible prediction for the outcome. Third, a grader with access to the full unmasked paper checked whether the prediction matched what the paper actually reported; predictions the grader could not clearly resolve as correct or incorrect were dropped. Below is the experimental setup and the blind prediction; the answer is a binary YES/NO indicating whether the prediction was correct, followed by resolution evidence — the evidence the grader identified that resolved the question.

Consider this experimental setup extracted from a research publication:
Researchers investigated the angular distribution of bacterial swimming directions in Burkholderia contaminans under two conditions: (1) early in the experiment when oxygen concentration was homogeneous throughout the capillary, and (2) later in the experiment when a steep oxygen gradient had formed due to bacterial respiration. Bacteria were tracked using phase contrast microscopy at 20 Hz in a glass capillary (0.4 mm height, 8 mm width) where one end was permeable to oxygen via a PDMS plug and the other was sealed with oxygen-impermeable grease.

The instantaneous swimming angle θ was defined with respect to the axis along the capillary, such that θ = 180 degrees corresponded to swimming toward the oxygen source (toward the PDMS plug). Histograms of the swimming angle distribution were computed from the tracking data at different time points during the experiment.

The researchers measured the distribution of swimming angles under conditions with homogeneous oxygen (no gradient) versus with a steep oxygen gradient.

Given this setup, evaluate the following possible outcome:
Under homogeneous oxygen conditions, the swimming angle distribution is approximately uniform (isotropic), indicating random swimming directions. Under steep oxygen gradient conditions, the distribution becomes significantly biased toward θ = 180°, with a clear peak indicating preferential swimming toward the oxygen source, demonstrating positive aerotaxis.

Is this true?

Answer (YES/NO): YES